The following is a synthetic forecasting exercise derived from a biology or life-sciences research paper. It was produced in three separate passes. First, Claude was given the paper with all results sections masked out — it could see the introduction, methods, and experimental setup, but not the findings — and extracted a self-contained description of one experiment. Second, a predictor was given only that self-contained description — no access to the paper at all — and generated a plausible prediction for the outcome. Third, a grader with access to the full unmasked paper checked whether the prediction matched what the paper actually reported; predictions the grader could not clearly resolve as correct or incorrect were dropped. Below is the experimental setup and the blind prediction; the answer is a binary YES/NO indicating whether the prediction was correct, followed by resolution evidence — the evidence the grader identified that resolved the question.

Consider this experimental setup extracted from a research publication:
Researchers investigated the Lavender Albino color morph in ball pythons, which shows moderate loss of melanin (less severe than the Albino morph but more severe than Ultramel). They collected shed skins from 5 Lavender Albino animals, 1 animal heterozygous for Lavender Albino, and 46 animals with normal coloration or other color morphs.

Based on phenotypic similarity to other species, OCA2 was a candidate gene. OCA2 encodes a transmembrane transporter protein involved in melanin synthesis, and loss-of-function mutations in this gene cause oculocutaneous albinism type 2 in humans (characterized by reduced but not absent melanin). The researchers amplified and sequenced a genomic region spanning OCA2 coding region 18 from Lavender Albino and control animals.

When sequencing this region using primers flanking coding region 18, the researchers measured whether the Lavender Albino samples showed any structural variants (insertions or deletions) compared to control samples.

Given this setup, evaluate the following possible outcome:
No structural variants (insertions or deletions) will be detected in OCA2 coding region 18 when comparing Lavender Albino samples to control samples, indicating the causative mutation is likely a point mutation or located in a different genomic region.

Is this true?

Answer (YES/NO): NO